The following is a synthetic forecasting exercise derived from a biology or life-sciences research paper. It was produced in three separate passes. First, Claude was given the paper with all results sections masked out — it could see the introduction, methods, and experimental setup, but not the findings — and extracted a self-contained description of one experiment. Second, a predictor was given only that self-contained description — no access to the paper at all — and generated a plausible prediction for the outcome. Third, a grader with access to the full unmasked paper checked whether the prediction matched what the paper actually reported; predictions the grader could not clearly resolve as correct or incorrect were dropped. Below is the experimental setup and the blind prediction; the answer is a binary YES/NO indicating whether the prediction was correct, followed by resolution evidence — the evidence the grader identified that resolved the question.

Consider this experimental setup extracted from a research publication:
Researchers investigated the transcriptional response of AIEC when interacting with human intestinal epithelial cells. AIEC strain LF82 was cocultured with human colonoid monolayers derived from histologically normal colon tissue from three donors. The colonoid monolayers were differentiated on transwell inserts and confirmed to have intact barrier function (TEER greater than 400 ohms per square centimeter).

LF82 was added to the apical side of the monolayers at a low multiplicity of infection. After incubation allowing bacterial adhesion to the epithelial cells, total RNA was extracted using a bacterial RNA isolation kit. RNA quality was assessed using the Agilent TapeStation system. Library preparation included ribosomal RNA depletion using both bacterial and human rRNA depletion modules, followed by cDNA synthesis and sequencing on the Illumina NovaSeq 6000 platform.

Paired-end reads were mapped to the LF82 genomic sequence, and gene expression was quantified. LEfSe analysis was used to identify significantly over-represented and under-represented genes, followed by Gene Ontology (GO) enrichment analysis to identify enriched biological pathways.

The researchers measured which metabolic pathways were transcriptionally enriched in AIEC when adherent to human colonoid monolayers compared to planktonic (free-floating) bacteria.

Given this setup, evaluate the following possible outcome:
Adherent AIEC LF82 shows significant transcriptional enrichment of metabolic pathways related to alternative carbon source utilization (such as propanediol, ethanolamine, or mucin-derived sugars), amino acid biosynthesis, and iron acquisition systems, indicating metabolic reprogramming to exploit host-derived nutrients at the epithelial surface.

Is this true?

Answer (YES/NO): NO